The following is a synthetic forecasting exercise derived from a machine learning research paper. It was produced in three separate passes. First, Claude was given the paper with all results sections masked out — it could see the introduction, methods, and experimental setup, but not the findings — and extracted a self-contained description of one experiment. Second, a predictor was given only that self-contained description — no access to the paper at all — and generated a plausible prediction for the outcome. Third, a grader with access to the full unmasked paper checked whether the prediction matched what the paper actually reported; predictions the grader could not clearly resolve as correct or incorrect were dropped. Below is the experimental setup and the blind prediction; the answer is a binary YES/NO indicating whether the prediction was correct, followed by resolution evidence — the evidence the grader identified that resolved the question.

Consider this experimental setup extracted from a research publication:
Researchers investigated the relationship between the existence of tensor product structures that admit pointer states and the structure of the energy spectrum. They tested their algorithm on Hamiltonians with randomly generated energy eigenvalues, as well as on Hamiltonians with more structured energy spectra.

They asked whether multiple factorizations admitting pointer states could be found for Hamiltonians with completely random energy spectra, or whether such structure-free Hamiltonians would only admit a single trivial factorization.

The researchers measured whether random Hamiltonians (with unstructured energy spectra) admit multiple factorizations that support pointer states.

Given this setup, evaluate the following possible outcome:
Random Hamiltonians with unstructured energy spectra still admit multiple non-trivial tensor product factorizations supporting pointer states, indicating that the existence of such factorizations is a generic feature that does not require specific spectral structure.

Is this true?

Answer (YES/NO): YES